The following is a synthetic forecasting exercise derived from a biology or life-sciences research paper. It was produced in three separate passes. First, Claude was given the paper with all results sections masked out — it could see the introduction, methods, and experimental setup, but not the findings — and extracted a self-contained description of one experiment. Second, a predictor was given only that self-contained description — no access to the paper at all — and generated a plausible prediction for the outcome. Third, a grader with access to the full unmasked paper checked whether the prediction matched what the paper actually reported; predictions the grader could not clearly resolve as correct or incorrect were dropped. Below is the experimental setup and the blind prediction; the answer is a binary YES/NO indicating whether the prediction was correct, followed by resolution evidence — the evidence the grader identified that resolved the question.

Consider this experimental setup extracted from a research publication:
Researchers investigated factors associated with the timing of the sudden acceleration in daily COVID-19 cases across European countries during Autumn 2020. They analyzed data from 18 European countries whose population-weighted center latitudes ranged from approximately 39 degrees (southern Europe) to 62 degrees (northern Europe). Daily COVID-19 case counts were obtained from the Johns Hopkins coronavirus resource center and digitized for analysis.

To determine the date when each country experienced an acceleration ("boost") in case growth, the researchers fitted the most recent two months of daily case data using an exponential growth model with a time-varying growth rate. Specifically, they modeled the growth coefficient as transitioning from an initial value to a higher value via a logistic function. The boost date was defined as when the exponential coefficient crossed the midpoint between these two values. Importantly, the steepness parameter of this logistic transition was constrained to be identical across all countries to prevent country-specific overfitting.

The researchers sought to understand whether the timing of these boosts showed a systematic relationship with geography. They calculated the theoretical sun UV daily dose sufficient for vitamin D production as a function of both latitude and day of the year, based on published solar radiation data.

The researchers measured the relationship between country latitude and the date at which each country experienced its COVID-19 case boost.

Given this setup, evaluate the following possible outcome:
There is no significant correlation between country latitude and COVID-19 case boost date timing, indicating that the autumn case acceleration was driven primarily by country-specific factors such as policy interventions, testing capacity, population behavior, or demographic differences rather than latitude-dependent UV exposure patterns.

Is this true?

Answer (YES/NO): NO